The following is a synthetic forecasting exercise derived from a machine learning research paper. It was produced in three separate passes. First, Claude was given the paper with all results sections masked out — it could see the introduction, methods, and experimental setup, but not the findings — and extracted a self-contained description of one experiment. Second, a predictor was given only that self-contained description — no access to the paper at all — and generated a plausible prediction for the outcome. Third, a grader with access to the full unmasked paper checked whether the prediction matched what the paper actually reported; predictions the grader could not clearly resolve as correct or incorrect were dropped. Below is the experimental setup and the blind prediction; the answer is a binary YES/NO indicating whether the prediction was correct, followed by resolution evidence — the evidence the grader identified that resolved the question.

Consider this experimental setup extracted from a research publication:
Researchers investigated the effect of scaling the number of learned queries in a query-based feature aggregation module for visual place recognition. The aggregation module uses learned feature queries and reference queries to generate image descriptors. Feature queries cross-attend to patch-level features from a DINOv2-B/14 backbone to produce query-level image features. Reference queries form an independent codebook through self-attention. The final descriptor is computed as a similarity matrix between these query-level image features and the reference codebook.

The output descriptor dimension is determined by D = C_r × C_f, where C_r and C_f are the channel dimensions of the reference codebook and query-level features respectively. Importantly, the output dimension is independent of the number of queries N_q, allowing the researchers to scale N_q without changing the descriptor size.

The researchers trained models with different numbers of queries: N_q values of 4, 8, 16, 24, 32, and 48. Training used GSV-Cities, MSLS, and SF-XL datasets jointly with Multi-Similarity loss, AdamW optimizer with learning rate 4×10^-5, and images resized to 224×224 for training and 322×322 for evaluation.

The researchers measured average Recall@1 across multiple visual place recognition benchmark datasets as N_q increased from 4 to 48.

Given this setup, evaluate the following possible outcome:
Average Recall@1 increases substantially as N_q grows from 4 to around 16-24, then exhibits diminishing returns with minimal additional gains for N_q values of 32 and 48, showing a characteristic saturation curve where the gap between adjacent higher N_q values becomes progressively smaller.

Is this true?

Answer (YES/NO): NO